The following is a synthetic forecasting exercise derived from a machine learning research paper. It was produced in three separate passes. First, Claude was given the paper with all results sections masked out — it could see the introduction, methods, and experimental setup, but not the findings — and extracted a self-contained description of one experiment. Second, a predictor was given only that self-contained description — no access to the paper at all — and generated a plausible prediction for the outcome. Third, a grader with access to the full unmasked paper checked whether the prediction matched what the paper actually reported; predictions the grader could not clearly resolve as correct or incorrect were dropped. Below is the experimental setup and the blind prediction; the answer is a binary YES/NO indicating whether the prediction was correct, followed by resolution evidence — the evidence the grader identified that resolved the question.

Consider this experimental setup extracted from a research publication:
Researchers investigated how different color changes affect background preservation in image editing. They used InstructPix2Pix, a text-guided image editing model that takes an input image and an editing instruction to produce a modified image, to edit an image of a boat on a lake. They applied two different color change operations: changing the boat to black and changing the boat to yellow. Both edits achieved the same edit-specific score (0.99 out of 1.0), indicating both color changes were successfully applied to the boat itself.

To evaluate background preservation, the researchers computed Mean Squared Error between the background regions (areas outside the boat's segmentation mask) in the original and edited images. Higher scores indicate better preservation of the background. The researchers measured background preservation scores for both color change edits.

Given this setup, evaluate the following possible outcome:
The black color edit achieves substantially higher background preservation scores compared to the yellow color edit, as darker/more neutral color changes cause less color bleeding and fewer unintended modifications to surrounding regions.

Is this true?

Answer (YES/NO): YES